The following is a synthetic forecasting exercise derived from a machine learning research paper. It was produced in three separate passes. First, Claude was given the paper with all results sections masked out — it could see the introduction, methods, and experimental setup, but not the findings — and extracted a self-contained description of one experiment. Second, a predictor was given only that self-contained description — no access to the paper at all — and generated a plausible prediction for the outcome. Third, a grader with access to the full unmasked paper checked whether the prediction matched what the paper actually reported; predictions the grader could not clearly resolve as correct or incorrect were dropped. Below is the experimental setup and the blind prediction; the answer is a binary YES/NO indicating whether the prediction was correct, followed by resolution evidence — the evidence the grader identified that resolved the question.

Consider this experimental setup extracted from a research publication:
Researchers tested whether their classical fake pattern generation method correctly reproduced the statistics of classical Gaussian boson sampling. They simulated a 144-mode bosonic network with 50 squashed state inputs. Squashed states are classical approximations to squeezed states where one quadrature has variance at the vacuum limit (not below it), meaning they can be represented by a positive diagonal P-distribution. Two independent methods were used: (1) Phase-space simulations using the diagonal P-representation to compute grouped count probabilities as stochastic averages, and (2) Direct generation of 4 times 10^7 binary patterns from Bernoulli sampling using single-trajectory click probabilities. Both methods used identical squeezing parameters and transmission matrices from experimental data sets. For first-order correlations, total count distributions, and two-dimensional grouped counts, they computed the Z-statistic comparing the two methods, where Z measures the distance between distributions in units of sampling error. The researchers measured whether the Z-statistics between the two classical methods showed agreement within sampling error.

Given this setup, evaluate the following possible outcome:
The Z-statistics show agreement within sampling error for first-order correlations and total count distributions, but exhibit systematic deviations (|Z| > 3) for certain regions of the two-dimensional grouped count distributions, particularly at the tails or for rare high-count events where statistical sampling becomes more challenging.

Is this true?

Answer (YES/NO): NO